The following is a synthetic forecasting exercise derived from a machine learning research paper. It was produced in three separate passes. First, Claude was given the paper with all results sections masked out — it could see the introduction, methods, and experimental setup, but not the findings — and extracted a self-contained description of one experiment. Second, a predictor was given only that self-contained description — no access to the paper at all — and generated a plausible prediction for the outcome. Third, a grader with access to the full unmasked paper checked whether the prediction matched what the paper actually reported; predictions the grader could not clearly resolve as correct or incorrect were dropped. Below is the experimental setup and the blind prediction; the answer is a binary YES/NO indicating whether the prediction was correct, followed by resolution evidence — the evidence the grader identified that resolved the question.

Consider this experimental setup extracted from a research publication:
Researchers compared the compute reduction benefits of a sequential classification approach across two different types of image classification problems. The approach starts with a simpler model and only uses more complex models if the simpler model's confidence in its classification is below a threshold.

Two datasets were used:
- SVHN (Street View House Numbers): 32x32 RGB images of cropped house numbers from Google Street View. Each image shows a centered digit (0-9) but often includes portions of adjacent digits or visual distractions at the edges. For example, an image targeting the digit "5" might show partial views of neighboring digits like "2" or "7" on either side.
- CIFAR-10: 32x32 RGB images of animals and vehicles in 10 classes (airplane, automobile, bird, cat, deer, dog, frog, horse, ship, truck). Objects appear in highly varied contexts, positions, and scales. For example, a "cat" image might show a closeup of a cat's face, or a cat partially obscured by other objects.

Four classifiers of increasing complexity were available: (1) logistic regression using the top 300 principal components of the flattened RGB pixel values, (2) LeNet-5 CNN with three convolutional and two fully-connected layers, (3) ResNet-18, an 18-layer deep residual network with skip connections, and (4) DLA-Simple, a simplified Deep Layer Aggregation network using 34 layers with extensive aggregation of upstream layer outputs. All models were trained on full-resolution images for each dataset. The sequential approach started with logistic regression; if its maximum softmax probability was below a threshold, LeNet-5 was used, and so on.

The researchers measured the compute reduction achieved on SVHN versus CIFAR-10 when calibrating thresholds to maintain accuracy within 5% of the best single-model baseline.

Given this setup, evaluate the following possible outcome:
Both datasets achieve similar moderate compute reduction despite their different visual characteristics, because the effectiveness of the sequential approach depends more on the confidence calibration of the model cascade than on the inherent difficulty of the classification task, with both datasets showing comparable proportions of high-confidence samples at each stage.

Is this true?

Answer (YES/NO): NO